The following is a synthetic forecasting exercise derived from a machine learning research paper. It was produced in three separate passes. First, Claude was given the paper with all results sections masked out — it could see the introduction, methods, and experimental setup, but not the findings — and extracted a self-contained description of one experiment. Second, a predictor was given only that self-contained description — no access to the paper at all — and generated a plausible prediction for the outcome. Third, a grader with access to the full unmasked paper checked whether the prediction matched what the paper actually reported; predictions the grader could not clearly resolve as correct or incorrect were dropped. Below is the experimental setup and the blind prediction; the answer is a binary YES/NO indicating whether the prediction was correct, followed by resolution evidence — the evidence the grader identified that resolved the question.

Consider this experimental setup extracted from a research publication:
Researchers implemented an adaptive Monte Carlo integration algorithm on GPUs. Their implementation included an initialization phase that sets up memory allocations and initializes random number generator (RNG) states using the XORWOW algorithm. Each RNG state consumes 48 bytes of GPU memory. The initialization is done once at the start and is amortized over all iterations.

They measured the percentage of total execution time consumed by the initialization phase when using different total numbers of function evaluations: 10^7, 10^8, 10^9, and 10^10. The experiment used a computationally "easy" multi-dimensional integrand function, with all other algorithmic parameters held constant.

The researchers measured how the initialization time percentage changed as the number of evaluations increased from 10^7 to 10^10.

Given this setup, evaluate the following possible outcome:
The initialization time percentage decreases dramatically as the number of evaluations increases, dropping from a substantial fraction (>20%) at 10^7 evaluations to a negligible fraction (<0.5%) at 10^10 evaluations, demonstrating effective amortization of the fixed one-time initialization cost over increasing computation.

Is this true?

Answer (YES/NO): NO